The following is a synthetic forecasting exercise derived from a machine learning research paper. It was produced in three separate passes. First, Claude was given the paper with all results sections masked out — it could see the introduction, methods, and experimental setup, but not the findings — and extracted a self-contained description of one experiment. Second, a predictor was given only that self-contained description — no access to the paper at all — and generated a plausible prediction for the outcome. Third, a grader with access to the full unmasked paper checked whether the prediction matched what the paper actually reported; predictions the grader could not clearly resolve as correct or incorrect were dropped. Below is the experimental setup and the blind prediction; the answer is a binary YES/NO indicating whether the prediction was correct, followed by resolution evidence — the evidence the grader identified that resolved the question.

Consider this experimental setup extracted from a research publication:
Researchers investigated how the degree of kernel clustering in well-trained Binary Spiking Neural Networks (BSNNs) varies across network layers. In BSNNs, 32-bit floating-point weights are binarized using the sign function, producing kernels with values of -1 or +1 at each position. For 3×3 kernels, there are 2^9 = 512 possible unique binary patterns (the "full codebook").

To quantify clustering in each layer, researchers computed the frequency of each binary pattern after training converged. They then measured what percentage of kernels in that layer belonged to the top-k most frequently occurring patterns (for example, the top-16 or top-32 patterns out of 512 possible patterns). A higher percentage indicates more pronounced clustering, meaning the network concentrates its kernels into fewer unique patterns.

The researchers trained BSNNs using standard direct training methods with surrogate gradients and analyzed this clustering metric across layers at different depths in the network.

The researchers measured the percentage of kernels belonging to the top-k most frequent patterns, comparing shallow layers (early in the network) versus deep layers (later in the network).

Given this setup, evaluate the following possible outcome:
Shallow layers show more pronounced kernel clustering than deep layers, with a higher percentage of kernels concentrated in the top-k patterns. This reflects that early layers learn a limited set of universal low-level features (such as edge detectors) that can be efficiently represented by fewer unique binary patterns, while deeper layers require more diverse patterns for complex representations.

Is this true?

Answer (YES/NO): NO